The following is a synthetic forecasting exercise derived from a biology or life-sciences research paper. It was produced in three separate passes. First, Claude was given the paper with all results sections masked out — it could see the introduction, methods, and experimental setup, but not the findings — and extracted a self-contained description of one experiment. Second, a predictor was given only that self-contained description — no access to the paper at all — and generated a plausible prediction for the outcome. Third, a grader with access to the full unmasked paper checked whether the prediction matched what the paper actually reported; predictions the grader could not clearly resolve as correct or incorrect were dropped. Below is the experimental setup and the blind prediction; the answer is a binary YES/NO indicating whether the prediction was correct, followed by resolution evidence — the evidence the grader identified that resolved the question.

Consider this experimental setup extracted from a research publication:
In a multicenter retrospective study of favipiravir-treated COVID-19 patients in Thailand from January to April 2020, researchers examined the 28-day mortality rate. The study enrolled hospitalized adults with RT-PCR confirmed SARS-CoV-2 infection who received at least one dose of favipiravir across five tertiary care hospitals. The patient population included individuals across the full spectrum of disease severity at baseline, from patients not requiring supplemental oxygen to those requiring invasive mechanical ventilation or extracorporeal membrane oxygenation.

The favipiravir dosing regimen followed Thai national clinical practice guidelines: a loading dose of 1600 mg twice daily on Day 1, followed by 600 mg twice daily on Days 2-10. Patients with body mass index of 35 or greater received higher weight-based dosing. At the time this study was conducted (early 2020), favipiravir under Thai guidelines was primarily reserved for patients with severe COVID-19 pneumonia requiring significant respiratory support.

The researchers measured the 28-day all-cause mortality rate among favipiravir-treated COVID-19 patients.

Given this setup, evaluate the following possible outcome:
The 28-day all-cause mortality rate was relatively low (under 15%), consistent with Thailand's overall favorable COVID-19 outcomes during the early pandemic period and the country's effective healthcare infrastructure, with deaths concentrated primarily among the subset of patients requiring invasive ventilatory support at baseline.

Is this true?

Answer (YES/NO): YES